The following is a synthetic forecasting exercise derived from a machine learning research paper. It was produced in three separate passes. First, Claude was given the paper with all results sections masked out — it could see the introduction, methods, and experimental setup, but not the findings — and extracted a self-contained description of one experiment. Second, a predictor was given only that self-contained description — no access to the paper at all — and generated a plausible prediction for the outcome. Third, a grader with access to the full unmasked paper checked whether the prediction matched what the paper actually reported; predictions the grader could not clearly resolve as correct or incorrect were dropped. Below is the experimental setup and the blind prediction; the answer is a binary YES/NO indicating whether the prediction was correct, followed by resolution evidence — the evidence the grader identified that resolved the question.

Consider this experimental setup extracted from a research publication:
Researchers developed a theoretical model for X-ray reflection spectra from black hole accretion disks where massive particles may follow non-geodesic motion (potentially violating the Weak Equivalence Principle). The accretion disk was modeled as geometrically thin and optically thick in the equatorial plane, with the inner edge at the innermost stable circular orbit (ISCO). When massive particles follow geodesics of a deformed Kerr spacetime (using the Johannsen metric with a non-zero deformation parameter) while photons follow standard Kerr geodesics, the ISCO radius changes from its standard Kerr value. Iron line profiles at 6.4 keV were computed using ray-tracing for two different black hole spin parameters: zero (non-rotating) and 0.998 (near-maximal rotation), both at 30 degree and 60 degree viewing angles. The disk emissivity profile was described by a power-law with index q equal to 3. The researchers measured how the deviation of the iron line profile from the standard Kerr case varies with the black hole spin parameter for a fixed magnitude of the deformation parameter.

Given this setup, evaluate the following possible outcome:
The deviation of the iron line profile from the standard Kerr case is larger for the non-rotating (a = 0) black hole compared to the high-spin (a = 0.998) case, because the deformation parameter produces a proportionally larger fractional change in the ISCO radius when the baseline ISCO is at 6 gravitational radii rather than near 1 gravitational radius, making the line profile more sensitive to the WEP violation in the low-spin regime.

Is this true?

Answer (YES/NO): NO